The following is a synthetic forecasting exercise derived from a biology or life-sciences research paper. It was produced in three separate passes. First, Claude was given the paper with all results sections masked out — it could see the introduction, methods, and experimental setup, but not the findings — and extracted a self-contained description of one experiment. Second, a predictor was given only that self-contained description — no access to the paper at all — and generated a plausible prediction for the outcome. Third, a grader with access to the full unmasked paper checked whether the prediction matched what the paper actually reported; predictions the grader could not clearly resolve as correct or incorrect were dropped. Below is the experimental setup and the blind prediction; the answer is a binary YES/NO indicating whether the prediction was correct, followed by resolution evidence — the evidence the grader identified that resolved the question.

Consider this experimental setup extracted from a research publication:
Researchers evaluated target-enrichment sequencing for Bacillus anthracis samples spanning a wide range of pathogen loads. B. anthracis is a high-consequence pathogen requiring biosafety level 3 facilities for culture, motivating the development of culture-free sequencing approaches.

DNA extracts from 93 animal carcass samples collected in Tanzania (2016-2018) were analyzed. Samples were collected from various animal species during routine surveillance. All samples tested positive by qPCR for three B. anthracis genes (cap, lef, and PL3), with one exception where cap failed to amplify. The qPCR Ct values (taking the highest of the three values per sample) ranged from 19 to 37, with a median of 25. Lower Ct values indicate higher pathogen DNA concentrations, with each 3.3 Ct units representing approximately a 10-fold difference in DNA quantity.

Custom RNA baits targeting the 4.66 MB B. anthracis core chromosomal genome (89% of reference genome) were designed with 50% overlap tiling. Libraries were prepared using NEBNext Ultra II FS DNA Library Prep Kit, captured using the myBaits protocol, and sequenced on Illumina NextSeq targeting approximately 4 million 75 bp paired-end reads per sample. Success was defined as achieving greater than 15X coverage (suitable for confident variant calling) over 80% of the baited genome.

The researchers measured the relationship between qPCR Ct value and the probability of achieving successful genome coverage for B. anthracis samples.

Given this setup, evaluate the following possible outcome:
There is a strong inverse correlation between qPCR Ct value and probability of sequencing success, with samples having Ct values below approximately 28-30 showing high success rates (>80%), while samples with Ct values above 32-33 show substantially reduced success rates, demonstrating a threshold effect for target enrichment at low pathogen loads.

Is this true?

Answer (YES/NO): NO